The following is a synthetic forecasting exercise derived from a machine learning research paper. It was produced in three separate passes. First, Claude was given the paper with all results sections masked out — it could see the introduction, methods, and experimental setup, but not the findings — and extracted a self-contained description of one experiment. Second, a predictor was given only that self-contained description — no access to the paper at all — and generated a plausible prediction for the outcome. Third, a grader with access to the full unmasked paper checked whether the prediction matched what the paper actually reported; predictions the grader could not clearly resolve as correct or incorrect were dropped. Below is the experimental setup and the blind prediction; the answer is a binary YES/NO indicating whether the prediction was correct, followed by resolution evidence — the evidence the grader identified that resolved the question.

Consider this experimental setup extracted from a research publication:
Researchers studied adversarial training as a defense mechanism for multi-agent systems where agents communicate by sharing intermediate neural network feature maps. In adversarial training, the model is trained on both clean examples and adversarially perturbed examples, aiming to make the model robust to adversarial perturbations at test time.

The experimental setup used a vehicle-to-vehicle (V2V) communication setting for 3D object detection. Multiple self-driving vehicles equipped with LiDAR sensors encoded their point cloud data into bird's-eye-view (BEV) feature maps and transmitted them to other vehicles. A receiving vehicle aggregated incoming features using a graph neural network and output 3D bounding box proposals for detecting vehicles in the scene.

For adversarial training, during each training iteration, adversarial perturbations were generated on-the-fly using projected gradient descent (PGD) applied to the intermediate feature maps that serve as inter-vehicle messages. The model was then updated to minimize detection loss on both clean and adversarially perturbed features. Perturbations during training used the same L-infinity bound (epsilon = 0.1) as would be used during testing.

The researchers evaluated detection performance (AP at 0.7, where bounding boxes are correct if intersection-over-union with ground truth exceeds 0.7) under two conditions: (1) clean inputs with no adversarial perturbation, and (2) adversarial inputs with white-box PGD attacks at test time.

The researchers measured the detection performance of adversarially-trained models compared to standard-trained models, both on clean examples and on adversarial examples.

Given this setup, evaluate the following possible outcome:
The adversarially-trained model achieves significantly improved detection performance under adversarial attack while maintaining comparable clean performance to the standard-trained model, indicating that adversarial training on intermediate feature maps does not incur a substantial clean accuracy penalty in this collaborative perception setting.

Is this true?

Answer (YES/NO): YES